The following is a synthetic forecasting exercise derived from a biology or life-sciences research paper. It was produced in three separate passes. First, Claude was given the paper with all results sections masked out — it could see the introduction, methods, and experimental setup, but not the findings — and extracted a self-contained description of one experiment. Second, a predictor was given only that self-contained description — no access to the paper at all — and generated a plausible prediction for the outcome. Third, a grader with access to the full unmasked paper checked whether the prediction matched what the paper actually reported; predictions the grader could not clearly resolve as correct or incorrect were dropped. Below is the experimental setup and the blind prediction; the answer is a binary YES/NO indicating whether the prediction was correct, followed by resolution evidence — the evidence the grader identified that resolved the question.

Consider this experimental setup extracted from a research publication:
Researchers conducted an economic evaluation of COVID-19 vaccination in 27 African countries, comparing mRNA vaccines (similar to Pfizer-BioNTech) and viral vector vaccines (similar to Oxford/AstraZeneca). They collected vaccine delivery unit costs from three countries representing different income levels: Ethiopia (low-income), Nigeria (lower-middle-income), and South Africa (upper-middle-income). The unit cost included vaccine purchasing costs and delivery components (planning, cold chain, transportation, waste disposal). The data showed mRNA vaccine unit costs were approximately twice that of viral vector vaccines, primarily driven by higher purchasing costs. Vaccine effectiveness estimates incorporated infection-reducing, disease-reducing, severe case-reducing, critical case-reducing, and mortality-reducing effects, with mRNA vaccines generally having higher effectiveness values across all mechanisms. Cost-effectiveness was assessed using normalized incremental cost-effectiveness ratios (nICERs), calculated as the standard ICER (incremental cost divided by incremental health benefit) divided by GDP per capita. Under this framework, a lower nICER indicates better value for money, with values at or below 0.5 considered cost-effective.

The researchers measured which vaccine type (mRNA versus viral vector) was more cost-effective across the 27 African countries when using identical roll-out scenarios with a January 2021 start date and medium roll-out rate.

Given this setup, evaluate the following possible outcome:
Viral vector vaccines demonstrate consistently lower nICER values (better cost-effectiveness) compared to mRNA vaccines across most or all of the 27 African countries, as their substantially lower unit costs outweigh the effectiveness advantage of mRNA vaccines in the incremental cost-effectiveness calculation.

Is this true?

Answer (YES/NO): YES